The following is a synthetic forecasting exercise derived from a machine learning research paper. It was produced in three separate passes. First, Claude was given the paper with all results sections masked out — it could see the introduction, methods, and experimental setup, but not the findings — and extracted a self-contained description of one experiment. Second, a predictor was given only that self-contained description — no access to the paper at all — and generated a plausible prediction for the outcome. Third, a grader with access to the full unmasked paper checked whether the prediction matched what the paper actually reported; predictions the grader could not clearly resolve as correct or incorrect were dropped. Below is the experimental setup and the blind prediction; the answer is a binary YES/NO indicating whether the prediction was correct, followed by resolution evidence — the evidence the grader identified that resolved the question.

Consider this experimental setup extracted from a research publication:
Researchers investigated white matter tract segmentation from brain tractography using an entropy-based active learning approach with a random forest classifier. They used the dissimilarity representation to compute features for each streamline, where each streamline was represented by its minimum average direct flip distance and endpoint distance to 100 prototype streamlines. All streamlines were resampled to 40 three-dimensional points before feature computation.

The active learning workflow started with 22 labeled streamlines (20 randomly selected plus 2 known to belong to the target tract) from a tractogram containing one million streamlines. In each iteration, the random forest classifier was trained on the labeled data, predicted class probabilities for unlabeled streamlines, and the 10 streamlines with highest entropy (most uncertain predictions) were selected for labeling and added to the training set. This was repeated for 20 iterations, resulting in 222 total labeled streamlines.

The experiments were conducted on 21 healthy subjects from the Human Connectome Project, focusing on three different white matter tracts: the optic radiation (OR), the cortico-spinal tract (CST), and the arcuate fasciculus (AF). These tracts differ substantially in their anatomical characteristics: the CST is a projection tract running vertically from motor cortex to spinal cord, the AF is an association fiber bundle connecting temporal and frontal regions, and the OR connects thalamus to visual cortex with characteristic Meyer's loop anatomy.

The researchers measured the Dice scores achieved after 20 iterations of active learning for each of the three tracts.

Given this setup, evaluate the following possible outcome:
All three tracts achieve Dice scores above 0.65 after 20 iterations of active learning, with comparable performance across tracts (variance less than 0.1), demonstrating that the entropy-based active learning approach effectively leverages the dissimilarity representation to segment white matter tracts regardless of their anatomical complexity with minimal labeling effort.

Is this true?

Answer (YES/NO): YES